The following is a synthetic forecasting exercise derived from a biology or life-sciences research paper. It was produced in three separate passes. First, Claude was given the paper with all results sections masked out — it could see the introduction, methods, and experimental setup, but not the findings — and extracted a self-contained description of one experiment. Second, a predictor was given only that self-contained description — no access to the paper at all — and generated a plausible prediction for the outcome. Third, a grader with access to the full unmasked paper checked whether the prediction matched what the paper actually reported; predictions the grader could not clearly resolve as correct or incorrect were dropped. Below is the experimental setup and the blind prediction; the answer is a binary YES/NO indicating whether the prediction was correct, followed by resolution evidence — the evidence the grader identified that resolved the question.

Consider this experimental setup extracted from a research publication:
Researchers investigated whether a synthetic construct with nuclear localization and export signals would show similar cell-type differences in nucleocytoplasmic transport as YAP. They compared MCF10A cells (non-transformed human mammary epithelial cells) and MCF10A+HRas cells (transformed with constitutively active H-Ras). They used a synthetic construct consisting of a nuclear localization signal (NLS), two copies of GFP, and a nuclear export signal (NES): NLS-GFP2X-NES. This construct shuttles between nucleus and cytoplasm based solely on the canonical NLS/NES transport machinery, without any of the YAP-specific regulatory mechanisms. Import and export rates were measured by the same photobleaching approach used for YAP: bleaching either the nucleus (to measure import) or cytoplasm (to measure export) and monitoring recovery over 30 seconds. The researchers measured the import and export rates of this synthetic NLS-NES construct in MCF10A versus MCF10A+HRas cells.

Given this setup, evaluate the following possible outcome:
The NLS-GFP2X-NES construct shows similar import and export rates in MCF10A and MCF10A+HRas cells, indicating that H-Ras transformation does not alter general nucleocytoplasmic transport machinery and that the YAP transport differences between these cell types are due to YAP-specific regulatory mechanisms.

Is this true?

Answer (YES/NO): NO